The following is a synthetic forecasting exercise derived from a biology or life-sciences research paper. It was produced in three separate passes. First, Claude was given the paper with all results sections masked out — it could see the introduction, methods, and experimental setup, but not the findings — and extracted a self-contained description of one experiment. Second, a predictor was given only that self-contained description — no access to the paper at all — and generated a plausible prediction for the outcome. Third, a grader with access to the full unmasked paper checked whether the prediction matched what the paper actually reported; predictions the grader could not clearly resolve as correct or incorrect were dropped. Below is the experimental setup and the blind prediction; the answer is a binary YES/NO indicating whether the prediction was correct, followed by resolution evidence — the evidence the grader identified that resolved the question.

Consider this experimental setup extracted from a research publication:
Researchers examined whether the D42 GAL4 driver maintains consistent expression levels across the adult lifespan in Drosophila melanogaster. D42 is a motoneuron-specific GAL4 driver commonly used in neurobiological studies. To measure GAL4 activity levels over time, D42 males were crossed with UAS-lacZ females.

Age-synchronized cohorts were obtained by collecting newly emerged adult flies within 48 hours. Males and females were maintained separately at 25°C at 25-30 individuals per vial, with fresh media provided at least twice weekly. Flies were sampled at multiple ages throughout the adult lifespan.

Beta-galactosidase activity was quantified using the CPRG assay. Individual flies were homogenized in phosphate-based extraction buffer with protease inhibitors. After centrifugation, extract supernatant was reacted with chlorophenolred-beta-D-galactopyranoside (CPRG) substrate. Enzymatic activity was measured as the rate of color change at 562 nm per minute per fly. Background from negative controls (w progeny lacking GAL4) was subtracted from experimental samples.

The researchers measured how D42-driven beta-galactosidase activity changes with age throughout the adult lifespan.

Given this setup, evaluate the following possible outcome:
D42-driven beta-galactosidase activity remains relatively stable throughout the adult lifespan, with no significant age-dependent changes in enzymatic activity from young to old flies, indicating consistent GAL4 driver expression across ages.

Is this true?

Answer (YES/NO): YES